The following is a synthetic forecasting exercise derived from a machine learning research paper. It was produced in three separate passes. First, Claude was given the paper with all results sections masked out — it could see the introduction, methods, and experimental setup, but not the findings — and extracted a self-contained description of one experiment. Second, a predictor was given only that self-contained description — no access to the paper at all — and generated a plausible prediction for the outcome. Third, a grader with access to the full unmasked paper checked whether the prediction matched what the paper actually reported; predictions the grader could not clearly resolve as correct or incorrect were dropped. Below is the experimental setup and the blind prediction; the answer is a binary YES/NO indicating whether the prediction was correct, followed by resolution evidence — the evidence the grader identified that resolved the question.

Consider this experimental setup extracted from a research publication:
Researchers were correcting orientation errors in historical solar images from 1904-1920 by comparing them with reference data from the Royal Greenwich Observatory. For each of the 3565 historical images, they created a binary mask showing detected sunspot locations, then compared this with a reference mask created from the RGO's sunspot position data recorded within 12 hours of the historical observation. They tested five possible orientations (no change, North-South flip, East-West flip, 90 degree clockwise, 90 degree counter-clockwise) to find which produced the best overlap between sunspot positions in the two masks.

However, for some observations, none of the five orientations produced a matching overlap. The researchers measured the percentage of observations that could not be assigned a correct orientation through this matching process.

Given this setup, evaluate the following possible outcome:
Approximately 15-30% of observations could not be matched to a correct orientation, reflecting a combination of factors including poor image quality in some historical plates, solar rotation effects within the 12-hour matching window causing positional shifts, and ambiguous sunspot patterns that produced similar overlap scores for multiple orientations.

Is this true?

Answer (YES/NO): NO